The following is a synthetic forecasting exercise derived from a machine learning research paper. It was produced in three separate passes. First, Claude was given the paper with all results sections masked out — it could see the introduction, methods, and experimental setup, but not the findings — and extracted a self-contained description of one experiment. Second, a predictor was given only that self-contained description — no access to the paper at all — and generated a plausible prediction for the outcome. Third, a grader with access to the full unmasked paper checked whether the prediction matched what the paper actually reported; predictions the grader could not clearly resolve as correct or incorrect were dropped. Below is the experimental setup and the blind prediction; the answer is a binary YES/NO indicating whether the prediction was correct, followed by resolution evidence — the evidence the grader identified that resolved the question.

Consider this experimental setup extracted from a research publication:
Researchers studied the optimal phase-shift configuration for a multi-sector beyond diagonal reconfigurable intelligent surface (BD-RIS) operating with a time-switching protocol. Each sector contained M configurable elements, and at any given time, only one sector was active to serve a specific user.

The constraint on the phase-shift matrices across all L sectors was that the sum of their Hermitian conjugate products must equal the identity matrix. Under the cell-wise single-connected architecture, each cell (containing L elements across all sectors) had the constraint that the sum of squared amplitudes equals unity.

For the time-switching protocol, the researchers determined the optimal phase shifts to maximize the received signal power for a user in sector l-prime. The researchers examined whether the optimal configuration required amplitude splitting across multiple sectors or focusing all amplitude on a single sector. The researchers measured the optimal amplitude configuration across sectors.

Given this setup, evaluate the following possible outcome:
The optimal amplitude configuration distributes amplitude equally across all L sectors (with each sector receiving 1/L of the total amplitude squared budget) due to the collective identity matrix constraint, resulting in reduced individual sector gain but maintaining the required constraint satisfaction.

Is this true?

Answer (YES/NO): NO